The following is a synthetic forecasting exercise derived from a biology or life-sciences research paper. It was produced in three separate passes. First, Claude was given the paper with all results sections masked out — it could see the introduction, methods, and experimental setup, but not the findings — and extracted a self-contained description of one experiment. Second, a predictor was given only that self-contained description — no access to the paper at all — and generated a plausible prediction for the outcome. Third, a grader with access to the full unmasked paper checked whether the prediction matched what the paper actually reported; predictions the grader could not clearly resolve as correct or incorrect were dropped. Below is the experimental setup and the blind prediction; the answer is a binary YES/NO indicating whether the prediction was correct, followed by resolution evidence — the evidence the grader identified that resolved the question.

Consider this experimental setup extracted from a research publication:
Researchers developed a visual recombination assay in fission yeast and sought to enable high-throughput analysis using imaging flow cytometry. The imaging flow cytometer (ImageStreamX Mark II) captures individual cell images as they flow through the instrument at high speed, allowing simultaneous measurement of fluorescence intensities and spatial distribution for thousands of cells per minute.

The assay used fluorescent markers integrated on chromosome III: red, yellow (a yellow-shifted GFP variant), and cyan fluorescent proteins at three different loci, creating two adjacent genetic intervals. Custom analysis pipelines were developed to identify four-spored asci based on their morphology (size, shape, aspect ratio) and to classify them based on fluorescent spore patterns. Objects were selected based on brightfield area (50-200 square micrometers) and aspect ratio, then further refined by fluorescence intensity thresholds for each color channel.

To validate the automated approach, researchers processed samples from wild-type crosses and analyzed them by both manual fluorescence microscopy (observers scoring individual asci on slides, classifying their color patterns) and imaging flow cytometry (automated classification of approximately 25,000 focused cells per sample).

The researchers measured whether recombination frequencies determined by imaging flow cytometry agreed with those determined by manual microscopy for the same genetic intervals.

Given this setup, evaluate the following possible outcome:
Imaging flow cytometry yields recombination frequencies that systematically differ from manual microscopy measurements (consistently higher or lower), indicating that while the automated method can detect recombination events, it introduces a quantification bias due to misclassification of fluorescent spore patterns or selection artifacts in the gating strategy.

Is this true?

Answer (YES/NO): NO